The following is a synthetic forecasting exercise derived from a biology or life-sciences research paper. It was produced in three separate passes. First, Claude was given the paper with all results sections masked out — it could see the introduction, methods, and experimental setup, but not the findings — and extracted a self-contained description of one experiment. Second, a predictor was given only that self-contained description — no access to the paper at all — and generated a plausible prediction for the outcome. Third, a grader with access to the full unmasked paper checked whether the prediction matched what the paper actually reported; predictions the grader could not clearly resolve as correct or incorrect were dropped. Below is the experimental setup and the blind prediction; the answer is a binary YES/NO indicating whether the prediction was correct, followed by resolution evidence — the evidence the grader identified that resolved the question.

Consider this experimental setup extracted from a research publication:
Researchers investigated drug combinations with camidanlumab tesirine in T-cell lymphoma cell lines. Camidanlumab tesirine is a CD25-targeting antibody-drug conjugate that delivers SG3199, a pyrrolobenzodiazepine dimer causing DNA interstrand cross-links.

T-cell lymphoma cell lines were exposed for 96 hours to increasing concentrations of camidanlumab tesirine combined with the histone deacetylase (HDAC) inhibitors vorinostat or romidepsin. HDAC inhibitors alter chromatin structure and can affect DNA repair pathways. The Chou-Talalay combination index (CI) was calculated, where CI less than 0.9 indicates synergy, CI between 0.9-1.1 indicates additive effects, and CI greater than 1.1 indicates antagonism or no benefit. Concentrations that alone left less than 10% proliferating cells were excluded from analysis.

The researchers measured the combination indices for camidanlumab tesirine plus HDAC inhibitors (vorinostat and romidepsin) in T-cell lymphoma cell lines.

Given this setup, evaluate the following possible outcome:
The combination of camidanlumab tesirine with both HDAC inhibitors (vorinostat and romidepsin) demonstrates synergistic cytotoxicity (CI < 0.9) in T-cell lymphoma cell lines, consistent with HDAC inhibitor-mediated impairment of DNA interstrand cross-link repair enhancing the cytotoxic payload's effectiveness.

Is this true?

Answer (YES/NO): NO